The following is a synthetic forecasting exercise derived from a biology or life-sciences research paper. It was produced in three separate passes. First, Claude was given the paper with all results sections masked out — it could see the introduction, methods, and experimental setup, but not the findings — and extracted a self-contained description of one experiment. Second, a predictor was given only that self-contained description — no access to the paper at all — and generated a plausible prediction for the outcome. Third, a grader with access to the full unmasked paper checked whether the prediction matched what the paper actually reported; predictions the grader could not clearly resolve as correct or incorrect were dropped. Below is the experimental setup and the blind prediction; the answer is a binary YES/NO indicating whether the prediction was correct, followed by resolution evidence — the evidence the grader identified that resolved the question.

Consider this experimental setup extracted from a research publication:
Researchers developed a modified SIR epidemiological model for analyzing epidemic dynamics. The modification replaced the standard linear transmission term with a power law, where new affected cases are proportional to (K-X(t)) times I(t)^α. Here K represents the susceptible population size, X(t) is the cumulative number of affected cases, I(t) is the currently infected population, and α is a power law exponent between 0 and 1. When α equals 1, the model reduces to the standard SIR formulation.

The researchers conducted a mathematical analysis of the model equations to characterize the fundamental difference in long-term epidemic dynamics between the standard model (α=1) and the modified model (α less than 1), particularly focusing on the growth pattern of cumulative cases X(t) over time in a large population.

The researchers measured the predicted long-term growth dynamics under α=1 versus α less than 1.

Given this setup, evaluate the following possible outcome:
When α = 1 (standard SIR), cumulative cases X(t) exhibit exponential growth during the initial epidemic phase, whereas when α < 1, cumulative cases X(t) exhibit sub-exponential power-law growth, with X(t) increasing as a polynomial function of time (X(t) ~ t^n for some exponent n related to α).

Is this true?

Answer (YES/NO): NO